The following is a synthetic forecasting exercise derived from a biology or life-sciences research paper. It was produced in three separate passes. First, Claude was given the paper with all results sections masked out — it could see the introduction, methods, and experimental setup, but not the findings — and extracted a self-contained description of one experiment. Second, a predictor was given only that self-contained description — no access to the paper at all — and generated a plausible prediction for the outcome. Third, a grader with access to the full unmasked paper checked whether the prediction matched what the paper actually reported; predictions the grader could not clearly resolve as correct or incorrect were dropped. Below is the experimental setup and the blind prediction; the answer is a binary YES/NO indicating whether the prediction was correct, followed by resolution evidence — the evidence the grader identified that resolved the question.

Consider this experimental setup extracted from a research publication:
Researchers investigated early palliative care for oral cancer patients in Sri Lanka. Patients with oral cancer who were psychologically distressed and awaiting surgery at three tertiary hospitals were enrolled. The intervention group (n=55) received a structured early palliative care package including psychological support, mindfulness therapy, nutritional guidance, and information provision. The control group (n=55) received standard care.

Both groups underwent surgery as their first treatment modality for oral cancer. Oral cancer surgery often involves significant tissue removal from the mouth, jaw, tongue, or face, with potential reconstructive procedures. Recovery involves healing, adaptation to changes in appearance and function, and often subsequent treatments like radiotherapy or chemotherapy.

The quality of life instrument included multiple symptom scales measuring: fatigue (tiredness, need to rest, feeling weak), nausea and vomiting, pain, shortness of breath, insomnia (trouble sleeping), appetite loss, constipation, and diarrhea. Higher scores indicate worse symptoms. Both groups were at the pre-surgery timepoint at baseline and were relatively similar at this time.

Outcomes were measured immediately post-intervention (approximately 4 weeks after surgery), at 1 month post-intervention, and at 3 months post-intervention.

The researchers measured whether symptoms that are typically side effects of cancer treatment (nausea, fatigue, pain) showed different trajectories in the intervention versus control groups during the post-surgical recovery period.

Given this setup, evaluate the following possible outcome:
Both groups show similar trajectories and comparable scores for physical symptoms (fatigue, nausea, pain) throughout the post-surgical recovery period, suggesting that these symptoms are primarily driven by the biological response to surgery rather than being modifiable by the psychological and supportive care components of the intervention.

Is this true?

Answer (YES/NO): NO